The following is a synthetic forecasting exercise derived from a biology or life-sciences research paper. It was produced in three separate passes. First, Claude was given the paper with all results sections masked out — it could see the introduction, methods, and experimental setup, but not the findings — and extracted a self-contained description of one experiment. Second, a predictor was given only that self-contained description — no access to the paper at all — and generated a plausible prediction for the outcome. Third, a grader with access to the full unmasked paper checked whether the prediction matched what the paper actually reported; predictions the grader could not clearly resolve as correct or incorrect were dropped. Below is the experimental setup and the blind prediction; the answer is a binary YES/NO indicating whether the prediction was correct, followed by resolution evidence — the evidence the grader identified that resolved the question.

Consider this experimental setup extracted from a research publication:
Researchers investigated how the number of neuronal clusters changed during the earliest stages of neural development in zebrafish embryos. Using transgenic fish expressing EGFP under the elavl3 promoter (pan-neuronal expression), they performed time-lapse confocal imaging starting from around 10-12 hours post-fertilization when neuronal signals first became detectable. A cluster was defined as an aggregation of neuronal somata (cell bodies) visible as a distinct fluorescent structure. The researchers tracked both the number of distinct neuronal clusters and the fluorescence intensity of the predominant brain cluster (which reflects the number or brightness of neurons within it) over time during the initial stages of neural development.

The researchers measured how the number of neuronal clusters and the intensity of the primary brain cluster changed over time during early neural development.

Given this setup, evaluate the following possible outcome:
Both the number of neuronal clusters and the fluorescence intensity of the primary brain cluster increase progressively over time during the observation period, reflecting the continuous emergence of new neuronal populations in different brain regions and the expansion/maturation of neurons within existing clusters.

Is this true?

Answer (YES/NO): NO